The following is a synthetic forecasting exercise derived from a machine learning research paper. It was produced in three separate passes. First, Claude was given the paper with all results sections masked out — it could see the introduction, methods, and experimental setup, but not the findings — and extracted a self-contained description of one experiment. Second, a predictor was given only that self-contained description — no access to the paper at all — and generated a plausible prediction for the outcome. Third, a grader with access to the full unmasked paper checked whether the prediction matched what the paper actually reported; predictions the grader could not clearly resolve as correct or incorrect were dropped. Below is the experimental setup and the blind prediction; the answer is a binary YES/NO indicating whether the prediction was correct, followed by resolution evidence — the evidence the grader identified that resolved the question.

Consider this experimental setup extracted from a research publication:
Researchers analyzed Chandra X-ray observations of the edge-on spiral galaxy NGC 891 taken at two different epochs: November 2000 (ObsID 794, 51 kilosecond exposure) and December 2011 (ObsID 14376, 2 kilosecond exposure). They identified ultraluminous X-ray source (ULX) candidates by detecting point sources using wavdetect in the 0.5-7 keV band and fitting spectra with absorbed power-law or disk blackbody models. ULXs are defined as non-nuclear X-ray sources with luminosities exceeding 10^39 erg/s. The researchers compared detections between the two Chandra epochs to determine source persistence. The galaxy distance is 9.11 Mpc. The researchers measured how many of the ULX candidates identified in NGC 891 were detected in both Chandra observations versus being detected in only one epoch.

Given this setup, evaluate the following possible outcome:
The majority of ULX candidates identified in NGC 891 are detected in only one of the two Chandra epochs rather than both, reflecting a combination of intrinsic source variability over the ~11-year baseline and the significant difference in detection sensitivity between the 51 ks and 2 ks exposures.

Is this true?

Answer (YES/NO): NO